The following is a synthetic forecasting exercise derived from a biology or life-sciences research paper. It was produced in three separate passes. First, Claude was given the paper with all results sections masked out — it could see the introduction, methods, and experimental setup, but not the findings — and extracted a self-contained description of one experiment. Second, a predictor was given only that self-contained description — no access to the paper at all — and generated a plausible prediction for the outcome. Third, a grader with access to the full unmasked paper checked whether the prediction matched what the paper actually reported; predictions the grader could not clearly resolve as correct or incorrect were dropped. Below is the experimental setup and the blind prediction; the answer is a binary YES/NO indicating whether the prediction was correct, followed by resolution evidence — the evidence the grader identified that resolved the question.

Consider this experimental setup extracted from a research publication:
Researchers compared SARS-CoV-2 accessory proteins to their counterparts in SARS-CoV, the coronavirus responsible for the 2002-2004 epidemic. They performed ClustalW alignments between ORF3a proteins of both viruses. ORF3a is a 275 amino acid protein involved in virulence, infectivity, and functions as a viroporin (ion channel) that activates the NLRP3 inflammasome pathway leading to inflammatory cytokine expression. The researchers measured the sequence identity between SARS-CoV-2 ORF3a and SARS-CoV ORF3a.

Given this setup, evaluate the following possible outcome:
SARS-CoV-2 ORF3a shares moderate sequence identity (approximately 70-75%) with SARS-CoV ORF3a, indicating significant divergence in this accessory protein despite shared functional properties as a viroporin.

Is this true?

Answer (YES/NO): YES